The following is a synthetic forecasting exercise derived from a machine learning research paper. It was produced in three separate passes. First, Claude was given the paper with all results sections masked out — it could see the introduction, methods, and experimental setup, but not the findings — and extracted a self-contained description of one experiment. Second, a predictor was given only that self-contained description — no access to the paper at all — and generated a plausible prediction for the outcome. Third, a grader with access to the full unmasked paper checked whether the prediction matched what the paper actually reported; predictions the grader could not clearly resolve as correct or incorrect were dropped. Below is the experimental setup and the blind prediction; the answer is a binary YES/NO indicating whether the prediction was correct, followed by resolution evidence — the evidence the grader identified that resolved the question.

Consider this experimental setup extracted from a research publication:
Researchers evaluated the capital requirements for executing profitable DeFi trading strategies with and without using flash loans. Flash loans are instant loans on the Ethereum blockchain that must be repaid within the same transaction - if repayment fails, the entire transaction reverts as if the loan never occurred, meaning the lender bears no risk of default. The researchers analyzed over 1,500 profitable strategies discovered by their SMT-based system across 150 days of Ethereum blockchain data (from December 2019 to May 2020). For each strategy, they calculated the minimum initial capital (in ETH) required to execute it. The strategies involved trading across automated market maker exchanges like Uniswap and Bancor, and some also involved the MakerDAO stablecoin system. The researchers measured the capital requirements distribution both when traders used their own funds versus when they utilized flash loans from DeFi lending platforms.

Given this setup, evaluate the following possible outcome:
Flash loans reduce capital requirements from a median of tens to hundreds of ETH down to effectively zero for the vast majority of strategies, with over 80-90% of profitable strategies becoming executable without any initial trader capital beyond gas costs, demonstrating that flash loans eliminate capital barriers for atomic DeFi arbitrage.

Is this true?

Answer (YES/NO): NO